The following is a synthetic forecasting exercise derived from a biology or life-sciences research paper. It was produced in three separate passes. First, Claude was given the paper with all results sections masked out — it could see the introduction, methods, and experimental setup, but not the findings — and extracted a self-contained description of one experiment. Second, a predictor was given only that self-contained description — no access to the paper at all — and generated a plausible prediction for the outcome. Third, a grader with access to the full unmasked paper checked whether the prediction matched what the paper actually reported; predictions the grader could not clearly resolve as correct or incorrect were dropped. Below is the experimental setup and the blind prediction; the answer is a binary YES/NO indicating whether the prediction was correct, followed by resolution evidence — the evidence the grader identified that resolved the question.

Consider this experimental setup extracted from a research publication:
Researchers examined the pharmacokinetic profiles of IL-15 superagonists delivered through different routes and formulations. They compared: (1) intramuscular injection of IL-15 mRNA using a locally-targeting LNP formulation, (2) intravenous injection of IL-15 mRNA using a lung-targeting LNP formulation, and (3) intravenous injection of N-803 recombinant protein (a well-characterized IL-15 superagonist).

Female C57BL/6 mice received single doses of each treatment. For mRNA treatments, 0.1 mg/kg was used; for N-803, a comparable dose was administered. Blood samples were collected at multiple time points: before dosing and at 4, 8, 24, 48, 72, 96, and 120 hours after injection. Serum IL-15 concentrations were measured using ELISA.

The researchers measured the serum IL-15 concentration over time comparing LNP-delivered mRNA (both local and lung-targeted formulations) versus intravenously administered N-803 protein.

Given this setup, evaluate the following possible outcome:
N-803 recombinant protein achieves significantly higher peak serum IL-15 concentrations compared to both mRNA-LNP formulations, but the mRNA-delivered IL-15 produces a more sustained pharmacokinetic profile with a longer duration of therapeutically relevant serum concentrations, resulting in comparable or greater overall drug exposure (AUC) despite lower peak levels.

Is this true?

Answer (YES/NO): NO